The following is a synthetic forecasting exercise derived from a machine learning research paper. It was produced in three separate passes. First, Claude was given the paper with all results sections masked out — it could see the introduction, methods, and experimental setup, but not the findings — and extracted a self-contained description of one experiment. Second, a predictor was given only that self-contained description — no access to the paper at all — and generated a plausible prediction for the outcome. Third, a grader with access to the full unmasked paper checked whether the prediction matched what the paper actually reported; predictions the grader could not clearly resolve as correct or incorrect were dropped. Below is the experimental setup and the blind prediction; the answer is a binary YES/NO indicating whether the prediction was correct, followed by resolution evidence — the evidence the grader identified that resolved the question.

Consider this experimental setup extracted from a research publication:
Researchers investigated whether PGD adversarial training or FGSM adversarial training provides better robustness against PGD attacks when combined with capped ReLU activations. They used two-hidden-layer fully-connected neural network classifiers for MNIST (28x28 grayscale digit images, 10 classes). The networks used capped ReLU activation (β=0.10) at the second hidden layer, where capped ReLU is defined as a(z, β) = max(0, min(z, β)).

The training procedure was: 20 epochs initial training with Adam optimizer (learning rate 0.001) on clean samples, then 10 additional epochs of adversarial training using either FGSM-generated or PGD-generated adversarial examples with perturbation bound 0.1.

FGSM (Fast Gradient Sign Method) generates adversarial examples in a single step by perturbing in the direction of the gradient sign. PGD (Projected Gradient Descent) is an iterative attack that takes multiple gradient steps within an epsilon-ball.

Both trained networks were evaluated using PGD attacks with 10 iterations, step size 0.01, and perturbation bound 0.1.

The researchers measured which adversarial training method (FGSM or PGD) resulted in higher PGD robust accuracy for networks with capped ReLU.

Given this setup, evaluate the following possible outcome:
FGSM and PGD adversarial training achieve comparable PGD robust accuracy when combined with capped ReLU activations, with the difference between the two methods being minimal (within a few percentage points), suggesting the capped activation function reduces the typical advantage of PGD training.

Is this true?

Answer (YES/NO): YES